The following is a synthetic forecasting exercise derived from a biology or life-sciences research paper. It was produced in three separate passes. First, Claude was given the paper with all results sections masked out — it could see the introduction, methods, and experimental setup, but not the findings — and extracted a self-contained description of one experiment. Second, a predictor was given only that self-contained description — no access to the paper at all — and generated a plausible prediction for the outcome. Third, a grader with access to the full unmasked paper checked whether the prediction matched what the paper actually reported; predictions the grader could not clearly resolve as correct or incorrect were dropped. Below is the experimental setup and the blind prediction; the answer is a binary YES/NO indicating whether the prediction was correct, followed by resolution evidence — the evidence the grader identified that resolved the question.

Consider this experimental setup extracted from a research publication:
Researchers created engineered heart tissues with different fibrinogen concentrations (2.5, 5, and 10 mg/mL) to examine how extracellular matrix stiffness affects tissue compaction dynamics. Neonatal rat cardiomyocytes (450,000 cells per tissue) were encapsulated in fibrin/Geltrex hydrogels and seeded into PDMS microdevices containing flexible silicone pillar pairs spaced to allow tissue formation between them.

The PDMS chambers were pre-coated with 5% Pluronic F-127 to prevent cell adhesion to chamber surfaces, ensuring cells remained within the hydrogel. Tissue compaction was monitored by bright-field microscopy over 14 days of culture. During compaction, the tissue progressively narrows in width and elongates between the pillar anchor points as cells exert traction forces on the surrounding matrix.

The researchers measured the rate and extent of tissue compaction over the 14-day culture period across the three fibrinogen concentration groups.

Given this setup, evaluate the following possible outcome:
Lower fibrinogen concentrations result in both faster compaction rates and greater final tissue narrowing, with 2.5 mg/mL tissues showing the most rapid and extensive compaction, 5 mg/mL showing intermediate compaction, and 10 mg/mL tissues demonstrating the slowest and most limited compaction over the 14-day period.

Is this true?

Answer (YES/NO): YES